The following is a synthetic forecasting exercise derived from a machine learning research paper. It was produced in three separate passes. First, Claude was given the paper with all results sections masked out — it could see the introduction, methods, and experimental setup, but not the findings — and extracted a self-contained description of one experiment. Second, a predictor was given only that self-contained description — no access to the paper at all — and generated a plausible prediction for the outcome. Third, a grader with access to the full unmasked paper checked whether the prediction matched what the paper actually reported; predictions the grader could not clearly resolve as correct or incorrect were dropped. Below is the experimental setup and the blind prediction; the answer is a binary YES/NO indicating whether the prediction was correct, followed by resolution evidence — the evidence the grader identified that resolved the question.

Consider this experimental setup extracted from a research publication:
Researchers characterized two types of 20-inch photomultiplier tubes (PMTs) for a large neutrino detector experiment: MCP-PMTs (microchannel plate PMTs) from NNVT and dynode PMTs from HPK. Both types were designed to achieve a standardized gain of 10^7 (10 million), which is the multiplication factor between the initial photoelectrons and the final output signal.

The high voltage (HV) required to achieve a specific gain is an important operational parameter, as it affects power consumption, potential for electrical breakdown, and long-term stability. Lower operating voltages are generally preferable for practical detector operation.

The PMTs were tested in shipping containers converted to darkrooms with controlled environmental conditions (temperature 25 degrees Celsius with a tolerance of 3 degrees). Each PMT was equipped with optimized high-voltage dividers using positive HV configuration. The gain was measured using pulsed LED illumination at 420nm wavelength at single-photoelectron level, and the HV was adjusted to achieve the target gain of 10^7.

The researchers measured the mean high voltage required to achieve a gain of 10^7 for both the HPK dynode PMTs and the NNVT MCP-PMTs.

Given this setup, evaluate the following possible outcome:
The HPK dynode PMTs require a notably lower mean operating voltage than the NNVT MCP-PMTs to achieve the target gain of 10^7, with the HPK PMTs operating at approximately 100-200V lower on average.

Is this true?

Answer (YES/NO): NO